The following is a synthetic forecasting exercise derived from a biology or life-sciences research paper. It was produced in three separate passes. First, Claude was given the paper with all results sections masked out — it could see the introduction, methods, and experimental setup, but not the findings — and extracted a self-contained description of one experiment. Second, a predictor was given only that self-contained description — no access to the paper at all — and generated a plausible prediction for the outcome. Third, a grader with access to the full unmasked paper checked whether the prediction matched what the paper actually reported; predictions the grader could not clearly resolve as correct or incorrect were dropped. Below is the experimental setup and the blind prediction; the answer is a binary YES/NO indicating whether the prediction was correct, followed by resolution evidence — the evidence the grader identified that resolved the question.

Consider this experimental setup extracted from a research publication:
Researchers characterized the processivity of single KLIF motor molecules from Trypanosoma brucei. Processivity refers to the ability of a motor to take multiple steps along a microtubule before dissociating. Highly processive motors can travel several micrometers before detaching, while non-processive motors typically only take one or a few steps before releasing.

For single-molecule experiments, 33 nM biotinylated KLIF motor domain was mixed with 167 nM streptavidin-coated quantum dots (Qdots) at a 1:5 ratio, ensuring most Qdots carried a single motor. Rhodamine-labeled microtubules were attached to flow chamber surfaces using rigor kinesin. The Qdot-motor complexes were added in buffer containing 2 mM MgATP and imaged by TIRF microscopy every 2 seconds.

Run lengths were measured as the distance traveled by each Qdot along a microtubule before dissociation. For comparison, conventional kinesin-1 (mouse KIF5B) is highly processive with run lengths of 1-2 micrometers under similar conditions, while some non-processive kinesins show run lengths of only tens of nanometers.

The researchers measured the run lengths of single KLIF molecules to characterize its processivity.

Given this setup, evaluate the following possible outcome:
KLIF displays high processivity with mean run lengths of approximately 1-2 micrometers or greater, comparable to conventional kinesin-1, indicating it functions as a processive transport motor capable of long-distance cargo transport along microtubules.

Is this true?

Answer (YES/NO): NO